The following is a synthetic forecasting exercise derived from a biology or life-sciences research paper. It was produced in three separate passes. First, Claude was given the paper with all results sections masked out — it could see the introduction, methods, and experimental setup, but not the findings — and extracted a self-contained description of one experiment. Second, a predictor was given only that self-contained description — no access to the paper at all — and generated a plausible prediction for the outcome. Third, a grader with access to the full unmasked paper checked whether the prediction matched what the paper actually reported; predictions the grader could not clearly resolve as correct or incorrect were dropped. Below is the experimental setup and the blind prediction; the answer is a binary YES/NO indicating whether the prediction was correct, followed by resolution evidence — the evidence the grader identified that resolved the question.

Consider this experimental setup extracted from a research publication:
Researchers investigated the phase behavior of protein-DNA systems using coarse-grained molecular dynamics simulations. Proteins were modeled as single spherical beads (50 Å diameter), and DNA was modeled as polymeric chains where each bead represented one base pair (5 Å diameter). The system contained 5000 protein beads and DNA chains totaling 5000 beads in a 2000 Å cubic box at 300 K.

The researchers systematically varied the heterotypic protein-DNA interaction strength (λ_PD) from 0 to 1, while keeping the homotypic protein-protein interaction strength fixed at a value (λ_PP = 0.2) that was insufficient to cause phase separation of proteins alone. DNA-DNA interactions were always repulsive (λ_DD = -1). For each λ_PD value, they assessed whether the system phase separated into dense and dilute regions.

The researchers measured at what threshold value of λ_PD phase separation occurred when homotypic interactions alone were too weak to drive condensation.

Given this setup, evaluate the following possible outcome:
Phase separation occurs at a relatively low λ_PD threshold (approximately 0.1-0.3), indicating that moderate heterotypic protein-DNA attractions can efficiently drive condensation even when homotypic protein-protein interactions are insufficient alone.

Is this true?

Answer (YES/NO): NO